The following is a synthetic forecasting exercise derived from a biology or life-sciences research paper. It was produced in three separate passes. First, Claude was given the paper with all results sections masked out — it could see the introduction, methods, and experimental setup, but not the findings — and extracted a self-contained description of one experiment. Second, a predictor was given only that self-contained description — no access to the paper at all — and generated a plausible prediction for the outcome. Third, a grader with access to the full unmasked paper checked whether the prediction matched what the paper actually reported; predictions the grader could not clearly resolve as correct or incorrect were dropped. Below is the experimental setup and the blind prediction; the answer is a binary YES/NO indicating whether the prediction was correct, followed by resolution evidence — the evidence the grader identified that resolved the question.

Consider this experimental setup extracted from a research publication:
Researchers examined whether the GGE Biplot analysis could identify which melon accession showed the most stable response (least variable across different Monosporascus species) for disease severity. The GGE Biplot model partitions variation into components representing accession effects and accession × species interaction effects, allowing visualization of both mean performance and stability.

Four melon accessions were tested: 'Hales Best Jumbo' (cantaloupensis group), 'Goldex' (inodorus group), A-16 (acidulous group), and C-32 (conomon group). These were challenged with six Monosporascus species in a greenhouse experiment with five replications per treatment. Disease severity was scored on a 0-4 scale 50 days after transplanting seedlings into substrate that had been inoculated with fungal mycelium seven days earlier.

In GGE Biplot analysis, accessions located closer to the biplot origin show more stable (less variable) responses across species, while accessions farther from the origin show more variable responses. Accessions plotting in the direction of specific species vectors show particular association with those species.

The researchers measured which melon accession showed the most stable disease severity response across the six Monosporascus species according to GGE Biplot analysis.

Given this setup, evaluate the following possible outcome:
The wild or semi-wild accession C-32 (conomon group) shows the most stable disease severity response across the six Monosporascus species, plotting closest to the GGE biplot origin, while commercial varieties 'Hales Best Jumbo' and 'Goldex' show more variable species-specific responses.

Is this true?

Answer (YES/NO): NO